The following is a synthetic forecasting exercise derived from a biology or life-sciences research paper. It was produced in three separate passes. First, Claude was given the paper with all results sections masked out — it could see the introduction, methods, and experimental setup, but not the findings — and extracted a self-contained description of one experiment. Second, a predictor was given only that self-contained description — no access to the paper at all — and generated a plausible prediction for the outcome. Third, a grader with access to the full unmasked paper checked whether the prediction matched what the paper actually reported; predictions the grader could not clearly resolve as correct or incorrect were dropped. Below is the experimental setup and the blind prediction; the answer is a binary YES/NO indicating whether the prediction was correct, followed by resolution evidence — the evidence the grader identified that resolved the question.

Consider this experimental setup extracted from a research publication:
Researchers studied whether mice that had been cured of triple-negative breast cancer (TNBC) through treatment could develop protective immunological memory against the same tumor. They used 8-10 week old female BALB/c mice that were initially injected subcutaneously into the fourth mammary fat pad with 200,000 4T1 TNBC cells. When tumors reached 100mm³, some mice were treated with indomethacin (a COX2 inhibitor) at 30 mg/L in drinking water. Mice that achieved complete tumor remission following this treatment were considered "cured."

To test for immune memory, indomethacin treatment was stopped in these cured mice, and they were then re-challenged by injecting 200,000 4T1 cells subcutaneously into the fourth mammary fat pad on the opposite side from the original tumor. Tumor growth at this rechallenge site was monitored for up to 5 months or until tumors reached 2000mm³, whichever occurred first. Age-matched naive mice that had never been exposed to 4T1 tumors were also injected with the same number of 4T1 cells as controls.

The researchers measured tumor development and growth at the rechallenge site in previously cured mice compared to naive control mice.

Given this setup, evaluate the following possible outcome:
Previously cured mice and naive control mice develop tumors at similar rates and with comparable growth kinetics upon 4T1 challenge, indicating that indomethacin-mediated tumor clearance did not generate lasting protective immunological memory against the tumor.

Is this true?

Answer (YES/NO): NO